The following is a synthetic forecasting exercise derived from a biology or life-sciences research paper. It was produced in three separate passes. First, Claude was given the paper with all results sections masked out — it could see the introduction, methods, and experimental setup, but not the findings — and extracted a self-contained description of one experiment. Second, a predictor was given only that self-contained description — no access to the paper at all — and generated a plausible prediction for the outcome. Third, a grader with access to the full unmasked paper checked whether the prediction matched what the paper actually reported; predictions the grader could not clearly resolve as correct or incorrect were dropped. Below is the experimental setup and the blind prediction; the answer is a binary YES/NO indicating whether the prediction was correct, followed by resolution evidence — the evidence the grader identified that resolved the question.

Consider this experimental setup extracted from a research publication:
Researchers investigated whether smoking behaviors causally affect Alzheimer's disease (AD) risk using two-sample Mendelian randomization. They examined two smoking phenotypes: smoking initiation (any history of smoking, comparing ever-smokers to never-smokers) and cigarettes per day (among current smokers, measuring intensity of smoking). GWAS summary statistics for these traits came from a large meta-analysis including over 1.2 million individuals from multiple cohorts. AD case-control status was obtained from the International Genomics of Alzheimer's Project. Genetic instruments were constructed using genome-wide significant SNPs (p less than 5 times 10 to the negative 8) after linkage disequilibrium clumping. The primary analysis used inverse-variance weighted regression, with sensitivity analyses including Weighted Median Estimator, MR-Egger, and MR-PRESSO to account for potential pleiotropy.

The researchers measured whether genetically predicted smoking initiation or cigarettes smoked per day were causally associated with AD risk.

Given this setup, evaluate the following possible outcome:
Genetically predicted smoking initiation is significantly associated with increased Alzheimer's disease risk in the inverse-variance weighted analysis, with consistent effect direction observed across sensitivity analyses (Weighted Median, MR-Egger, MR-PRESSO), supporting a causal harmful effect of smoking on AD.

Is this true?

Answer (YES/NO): NO